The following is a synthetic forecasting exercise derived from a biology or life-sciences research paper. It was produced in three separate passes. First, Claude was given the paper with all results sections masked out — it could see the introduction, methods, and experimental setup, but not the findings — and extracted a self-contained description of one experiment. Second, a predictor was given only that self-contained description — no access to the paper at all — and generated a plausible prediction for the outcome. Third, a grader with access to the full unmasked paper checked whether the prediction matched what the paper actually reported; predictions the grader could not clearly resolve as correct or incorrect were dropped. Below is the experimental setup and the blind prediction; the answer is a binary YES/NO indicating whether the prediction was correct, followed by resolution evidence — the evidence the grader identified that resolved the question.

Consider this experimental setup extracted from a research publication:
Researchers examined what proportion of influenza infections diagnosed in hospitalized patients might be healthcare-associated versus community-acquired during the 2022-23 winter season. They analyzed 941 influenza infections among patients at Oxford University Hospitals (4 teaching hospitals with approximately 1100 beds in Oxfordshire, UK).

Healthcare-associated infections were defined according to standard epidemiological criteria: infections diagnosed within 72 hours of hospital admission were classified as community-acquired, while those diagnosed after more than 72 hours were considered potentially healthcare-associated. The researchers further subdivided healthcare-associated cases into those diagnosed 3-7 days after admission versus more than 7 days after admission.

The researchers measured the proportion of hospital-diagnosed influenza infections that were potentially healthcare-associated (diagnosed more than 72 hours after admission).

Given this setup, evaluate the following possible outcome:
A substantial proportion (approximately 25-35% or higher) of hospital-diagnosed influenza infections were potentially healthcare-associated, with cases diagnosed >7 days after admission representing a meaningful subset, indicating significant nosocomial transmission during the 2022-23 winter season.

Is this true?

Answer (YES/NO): NO